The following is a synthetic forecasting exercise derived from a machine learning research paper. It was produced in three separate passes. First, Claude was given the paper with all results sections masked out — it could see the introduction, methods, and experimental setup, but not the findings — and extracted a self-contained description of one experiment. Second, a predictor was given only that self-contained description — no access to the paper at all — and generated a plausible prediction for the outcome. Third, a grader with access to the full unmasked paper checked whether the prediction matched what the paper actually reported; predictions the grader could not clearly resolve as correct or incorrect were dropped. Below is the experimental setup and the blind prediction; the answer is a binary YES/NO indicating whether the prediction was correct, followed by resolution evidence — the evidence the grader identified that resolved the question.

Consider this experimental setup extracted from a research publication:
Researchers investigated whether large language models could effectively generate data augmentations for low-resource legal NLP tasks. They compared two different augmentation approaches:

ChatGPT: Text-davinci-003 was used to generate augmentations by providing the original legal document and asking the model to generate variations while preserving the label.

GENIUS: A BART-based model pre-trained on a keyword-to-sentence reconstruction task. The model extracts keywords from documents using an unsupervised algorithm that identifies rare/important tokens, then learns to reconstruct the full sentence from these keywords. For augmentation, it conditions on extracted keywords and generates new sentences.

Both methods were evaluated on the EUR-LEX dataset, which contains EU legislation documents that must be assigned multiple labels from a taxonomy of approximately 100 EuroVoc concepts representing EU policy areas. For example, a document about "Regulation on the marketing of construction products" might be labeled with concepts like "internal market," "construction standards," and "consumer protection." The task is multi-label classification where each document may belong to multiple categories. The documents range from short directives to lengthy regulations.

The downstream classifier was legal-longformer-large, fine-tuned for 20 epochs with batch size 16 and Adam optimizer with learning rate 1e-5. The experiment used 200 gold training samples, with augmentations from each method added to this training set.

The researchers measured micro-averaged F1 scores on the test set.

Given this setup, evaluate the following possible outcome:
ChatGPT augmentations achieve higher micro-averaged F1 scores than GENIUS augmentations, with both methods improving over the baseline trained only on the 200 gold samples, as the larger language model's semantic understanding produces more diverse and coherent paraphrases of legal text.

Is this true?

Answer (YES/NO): NO